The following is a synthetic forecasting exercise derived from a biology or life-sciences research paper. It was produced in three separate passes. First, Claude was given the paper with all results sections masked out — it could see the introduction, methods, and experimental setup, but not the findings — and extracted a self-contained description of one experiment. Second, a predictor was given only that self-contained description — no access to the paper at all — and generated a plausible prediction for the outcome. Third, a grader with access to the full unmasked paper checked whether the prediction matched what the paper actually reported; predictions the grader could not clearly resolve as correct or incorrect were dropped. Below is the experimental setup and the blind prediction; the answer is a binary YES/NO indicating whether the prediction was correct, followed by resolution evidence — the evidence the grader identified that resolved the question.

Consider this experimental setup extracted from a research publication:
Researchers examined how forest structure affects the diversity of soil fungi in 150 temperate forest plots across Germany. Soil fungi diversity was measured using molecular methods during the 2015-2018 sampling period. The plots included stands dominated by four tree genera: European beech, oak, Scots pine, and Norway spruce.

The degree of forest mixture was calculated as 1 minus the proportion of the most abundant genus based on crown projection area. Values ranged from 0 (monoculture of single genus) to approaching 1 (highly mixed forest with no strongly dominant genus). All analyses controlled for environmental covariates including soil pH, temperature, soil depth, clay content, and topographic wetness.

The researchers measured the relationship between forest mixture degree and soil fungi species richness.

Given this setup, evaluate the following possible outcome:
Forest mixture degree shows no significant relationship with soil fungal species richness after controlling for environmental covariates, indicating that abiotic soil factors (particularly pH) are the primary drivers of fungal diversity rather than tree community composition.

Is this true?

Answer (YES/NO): NO